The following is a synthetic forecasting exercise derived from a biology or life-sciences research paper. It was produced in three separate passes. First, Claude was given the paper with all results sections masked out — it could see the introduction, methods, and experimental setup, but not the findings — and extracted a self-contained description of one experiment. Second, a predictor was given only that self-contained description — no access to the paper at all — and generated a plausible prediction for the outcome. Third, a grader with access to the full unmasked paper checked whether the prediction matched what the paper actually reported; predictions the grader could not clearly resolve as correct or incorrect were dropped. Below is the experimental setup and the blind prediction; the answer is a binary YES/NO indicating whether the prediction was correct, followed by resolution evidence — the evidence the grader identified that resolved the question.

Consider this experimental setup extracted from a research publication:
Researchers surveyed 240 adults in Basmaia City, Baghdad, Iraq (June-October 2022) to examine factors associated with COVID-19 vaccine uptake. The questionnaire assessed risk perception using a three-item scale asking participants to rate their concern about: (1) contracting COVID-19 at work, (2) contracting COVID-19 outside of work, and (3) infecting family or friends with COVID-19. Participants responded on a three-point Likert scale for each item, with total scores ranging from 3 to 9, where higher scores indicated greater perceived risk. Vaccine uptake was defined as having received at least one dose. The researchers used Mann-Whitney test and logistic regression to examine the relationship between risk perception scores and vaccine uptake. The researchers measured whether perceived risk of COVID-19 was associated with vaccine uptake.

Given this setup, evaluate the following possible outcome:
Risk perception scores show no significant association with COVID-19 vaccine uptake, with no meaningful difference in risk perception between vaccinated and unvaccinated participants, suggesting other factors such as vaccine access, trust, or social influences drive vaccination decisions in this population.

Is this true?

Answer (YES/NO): NO